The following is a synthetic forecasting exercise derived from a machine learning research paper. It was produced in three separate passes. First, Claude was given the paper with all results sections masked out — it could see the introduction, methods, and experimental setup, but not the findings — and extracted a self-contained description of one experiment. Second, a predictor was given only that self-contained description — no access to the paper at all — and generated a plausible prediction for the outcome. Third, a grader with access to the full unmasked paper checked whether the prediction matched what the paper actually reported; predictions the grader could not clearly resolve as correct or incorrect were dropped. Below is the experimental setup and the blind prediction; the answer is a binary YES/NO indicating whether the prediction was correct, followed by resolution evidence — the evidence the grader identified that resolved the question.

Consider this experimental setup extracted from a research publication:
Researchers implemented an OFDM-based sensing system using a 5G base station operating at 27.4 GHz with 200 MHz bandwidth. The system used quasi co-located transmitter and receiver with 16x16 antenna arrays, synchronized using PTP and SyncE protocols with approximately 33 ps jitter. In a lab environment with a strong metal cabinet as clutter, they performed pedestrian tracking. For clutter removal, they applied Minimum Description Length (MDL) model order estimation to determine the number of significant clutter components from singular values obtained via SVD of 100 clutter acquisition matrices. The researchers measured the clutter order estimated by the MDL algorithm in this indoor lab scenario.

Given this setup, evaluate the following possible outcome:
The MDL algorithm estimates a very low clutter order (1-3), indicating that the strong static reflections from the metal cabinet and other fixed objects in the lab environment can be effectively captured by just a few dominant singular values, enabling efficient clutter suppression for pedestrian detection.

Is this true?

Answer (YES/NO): YES